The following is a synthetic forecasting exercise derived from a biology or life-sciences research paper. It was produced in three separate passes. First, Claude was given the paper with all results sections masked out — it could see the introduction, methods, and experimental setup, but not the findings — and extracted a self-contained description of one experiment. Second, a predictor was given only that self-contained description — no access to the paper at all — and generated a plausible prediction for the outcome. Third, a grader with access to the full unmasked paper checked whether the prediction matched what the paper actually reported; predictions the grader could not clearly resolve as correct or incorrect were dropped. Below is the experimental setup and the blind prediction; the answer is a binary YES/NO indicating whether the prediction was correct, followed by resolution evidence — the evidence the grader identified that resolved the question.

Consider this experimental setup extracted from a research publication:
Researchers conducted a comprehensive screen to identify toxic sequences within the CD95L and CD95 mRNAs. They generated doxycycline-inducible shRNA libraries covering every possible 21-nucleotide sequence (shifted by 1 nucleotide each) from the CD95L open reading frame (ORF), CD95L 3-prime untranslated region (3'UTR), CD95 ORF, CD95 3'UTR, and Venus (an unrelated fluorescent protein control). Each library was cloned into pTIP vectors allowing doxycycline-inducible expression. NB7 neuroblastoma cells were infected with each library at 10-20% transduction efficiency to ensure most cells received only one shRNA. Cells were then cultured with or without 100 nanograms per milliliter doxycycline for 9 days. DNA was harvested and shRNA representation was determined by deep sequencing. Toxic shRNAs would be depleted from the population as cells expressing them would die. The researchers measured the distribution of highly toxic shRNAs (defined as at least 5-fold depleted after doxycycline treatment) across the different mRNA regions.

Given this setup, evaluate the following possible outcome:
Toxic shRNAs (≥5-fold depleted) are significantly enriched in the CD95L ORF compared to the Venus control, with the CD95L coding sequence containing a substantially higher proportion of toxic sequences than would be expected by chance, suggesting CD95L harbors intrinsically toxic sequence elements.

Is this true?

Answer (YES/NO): YES